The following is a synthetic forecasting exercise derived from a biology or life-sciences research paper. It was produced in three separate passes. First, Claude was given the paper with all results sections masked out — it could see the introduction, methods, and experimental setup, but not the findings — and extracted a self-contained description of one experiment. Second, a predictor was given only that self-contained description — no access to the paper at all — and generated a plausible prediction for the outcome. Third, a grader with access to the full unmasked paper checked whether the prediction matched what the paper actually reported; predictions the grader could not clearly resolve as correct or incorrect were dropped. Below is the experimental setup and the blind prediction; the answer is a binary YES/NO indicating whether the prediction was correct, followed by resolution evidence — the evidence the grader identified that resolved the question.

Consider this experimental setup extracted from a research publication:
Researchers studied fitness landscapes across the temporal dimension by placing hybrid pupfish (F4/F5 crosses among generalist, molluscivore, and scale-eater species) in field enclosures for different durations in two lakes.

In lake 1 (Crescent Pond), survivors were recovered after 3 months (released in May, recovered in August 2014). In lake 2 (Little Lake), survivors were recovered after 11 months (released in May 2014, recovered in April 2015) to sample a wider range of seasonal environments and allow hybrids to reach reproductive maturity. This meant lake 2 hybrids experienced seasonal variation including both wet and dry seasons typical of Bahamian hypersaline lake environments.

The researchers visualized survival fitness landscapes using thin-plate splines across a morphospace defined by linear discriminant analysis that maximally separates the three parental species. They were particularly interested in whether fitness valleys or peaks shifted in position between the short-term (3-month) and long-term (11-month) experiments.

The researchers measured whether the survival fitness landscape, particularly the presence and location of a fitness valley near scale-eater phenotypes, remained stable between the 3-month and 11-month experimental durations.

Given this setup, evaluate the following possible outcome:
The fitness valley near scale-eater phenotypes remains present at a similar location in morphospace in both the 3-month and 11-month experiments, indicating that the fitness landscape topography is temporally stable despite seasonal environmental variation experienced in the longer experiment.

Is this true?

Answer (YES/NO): YES